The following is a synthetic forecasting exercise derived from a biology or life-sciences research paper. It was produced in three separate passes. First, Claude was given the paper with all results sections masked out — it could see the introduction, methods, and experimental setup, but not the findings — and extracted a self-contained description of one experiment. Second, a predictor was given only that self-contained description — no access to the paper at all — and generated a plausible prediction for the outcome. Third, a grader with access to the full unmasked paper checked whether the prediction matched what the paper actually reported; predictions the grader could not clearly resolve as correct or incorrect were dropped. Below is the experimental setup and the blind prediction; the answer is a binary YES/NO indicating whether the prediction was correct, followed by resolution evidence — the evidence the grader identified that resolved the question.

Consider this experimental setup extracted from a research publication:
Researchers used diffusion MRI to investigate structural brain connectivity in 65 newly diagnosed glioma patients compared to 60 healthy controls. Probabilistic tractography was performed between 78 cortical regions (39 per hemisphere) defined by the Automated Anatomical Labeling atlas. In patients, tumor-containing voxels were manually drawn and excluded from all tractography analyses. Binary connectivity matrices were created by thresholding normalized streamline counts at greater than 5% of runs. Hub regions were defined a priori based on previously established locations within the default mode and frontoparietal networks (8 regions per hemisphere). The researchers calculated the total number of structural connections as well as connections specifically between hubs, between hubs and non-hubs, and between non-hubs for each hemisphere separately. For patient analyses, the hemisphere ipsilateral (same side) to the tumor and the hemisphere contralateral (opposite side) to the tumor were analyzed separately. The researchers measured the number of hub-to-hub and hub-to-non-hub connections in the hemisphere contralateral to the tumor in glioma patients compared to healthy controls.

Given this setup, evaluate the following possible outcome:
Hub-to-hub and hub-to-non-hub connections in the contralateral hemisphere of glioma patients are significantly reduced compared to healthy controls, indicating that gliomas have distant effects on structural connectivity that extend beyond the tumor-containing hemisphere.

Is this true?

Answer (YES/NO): NO